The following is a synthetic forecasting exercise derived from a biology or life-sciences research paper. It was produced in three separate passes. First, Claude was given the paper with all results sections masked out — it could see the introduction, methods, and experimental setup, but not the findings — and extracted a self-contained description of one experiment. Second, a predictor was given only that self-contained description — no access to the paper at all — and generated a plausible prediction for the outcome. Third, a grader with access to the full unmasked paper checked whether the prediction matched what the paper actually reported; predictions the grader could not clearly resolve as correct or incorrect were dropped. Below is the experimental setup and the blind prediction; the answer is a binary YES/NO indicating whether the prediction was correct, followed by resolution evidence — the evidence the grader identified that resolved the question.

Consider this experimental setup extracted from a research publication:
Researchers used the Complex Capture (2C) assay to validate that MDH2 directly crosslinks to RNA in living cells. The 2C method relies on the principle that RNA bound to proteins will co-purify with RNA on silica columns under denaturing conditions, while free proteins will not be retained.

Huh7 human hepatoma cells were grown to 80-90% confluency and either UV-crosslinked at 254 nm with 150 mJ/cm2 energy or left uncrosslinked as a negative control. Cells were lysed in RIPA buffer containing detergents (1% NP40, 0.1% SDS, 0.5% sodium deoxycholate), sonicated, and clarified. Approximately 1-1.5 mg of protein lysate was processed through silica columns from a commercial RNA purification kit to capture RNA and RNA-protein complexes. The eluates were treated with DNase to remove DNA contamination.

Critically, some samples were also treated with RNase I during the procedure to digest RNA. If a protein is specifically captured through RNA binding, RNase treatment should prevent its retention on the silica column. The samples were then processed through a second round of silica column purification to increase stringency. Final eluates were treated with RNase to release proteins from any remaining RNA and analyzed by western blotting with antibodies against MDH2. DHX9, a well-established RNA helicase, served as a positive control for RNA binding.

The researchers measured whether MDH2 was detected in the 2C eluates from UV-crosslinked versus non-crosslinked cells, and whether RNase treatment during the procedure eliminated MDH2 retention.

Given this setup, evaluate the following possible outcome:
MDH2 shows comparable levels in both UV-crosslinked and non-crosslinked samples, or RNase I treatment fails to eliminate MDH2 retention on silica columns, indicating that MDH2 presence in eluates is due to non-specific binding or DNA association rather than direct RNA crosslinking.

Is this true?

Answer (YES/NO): NO